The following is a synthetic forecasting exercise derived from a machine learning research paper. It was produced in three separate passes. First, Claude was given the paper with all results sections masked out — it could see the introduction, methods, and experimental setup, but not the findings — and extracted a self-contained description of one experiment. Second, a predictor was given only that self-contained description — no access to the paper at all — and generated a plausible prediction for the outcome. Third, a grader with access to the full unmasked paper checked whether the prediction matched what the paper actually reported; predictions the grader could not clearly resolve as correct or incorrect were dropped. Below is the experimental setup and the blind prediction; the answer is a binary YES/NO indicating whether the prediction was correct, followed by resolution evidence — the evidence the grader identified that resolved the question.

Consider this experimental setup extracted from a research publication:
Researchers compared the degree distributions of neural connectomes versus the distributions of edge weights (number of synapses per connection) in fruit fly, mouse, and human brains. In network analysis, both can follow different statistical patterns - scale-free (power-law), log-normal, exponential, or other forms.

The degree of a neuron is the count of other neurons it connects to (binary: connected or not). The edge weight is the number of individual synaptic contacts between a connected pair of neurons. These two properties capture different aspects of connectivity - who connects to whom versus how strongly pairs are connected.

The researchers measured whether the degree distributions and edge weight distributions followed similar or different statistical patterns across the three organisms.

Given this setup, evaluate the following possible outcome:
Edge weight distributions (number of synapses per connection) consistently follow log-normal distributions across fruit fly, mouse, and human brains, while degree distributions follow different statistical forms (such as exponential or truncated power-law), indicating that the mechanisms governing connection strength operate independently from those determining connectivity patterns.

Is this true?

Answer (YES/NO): NO